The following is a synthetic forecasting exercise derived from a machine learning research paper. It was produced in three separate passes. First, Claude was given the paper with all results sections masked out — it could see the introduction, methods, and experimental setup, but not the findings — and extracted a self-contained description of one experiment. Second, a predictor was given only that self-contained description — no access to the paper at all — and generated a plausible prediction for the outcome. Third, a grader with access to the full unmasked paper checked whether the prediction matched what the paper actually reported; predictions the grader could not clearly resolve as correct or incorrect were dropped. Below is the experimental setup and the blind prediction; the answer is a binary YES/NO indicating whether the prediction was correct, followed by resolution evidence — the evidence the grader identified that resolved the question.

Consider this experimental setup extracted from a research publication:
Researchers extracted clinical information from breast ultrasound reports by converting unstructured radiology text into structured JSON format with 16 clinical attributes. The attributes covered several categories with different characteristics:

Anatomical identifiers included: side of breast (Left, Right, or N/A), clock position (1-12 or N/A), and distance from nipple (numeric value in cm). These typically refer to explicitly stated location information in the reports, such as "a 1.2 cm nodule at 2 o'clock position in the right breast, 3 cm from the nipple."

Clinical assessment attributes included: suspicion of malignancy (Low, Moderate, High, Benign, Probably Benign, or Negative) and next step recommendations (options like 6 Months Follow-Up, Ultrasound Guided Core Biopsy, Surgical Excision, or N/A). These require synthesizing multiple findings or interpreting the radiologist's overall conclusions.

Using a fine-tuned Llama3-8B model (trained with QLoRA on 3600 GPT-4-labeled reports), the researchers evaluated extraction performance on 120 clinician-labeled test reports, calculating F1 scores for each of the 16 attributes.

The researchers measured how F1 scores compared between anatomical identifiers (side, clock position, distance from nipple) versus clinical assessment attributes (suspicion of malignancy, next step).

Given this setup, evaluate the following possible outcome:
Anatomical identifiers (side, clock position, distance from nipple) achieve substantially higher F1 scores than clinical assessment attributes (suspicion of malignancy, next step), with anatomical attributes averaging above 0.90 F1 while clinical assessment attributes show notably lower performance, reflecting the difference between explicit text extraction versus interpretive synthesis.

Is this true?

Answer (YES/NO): NO